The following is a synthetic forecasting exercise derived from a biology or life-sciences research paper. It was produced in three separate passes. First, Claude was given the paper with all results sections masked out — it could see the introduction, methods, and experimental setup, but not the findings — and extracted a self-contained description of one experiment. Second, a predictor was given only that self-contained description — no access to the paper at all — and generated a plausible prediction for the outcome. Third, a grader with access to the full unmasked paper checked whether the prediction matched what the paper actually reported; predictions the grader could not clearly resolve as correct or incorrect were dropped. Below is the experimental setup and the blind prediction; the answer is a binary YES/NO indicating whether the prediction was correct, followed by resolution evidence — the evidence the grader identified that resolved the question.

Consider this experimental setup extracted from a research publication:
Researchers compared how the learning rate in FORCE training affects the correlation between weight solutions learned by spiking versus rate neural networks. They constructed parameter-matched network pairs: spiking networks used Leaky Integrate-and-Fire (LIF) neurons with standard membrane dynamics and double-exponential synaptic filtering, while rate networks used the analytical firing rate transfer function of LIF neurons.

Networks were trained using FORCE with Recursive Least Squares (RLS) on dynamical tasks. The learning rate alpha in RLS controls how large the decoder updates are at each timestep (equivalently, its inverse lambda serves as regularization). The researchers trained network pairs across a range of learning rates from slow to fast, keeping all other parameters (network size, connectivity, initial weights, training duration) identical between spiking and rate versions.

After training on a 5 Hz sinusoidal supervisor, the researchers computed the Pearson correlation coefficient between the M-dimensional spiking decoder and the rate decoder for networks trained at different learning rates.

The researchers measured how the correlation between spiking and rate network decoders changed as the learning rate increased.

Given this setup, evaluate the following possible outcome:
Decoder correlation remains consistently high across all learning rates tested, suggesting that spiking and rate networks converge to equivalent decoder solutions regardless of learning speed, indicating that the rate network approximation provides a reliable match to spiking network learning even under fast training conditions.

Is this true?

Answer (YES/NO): NO